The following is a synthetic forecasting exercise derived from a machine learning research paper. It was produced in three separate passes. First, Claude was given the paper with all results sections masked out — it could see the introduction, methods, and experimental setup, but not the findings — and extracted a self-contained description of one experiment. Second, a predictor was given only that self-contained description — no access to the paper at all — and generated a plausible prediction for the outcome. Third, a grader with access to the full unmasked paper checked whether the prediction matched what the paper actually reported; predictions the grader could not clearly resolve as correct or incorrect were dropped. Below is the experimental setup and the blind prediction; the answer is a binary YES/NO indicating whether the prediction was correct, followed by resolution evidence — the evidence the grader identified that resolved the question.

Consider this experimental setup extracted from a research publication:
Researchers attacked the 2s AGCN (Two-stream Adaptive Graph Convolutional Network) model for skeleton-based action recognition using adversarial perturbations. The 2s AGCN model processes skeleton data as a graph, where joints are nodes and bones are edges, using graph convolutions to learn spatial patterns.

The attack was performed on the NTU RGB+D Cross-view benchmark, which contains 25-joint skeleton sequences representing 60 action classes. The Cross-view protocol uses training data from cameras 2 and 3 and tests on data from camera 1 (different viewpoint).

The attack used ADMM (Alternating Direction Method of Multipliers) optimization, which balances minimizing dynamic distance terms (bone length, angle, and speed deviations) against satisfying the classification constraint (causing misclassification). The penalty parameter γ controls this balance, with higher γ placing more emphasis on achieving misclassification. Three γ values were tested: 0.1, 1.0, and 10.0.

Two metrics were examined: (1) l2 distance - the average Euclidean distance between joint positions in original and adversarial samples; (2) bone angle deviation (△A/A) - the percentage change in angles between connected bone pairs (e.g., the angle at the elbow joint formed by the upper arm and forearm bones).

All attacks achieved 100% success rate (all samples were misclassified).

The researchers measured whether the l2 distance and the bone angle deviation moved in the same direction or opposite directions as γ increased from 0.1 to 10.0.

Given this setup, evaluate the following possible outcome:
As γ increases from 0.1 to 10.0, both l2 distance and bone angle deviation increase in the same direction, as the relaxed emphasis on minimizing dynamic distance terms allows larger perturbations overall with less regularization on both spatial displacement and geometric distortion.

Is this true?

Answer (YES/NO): YES